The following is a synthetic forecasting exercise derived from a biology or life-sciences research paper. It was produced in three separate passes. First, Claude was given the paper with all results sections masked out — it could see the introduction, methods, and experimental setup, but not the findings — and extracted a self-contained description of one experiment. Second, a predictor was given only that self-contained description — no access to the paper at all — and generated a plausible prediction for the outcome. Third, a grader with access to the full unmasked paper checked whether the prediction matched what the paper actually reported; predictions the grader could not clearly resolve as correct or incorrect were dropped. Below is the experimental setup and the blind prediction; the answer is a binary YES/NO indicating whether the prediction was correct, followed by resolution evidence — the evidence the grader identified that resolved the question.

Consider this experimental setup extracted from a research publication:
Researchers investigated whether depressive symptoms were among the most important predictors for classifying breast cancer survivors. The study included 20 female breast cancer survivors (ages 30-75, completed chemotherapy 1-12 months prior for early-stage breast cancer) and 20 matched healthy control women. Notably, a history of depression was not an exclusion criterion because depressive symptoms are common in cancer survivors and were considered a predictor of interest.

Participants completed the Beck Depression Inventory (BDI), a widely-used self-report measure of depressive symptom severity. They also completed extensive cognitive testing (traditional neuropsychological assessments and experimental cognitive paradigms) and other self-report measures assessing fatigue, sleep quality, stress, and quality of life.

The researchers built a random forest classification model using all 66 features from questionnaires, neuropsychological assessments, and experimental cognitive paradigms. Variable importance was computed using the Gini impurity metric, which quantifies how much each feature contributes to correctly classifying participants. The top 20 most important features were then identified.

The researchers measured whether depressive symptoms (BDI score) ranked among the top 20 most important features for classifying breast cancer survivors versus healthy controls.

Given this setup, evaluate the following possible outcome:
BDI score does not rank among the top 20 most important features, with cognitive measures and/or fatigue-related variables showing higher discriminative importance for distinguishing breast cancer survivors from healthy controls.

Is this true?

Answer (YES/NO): YES